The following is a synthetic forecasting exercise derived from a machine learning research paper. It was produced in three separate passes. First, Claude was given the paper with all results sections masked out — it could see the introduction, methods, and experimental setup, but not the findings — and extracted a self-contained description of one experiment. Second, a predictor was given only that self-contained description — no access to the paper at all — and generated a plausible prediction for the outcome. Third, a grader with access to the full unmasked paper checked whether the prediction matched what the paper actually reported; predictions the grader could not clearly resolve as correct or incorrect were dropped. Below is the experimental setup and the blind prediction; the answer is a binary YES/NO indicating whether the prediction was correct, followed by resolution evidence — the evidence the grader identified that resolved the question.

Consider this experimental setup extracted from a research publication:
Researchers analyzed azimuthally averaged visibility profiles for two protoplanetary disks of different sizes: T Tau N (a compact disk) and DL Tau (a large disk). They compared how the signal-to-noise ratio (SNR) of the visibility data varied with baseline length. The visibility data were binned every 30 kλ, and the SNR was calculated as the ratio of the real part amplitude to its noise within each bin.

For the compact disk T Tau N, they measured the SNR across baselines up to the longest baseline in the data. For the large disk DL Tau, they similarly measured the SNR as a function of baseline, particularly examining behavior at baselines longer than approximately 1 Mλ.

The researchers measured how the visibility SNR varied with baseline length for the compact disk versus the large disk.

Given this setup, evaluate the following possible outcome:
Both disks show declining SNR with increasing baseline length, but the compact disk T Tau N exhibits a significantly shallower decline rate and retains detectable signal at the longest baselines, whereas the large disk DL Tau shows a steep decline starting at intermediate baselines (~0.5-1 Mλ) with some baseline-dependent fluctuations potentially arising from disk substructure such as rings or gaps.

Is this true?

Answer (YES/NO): NO